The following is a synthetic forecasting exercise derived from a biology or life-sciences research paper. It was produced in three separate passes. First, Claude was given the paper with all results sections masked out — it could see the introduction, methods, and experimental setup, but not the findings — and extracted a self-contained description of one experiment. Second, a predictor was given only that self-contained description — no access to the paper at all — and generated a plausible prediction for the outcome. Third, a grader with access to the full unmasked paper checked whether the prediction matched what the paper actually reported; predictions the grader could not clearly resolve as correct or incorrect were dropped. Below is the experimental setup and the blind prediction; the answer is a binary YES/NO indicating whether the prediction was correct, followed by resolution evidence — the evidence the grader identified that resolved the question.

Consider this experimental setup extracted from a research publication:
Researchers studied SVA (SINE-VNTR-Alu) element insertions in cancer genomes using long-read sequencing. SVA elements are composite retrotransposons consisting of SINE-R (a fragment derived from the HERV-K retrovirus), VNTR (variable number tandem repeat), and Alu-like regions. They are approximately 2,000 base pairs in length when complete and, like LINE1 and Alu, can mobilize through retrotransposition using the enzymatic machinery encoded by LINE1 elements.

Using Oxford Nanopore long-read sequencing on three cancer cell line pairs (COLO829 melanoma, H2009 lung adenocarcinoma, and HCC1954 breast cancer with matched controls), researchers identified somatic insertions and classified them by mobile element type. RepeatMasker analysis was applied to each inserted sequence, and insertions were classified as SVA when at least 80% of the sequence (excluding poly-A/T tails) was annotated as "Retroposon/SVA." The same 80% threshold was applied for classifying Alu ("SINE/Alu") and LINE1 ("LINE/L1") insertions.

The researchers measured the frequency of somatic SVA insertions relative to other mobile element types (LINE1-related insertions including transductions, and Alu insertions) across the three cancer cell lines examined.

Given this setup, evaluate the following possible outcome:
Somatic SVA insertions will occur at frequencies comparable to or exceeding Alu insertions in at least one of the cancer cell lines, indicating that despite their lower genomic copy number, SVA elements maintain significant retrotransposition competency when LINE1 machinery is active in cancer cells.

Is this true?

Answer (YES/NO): NO